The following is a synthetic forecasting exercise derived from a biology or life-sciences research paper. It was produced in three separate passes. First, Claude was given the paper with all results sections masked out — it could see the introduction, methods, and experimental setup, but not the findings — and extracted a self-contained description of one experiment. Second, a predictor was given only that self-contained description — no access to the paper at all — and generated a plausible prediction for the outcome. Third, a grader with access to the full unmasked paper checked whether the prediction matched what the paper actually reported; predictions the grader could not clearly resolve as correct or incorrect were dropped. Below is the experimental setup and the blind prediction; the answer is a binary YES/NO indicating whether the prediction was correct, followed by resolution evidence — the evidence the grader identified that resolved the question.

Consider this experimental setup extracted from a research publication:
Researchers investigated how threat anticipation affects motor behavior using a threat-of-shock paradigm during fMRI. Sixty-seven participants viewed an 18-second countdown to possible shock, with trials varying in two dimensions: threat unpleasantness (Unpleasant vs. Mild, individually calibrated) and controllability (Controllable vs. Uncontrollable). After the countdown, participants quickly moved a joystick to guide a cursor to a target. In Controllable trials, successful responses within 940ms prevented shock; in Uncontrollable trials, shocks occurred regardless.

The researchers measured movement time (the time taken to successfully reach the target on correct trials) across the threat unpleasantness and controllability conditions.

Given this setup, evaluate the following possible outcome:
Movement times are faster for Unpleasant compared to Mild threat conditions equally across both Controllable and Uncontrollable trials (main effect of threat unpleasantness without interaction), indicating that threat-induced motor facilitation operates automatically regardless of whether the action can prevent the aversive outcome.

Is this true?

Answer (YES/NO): NO